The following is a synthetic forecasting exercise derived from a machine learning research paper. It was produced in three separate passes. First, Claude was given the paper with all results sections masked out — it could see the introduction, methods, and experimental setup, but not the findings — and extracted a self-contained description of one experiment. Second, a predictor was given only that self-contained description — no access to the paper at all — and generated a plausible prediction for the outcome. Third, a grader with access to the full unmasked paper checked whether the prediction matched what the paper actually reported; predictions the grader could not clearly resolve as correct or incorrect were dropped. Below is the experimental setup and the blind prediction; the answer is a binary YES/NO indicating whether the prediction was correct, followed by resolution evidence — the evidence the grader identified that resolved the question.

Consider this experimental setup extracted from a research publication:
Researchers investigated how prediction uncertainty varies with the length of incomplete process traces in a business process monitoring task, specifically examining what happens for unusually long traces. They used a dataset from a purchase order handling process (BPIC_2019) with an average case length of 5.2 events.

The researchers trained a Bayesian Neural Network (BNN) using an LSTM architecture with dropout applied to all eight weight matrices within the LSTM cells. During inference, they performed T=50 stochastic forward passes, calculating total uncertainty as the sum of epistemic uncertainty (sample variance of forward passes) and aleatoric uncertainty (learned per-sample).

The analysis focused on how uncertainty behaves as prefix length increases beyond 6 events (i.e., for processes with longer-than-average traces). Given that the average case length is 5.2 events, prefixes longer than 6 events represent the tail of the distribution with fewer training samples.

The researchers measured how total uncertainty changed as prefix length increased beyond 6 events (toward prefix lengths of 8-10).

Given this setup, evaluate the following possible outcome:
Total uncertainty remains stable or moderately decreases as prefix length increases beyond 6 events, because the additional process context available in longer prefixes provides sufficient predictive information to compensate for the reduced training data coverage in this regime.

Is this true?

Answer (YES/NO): NO